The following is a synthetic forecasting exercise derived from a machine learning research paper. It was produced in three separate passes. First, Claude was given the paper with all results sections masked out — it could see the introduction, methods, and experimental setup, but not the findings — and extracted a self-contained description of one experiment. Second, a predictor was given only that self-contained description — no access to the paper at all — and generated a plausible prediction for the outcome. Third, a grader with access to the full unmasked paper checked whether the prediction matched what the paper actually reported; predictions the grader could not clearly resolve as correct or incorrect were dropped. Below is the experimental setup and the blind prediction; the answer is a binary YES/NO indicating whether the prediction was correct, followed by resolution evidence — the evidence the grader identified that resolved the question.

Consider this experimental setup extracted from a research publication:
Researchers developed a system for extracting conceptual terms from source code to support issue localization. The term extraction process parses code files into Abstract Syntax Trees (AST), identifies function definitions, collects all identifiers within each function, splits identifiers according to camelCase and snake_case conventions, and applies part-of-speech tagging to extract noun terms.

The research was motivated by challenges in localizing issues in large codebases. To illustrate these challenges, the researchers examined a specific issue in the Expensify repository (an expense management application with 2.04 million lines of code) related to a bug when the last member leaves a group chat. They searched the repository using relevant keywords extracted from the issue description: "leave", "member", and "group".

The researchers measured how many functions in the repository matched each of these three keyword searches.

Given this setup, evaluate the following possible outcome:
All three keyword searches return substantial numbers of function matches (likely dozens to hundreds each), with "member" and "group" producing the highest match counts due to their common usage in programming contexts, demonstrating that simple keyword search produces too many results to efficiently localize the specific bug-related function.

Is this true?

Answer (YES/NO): NO